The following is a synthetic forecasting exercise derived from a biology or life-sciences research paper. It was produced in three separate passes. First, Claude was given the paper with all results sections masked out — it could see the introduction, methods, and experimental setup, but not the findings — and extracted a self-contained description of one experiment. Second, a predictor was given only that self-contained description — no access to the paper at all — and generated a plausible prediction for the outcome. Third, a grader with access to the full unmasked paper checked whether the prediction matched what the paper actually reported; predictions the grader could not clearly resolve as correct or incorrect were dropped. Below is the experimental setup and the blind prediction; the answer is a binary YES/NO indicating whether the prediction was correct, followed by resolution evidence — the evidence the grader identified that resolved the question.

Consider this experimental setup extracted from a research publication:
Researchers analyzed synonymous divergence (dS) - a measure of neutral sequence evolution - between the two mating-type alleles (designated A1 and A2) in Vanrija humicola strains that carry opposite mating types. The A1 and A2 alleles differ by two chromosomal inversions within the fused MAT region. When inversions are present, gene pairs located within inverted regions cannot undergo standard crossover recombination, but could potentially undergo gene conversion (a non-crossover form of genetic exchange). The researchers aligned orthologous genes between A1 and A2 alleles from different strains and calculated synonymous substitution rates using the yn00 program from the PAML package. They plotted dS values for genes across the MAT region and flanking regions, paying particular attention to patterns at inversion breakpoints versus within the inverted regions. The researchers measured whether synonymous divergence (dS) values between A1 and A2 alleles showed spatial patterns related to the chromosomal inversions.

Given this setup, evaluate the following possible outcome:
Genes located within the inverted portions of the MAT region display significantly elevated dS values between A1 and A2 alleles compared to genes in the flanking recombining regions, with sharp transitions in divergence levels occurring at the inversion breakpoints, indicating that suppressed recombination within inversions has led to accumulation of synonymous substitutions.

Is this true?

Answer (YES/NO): NO